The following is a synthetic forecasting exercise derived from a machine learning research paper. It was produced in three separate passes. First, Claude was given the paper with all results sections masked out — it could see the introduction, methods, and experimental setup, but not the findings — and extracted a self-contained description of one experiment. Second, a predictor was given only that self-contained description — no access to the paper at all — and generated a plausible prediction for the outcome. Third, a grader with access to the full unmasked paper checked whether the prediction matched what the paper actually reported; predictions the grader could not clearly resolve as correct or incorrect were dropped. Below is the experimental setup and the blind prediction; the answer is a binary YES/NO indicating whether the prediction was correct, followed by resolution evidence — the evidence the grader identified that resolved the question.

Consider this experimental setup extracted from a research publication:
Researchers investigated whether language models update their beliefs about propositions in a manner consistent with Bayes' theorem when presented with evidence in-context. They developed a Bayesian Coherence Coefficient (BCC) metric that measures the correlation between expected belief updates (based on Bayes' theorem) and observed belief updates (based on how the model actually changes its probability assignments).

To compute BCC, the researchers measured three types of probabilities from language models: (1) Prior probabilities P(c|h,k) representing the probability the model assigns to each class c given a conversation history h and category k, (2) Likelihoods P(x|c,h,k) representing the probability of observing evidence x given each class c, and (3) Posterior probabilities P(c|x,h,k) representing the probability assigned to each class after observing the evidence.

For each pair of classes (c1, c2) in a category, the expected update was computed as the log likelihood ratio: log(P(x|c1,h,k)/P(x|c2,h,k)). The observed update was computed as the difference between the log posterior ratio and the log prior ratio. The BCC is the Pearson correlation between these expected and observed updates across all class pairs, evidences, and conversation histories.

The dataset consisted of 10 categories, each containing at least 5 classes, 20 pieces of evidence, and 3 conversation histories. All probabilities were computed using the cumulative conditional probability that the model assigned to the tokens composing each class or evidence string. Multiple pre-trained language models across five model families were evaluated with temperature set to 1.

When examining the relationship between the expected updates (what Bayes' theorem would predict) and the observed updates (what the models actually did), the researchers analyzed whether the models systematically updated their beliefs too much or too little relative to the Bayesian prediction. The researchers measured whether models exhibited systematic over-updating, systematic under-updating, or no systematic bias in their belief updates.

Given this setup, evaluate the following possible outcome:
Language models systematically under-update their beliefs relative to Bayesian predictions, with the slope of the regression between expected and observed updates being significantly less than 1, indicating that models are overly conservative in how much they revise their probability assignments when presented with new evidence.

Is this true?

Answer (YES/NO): YES